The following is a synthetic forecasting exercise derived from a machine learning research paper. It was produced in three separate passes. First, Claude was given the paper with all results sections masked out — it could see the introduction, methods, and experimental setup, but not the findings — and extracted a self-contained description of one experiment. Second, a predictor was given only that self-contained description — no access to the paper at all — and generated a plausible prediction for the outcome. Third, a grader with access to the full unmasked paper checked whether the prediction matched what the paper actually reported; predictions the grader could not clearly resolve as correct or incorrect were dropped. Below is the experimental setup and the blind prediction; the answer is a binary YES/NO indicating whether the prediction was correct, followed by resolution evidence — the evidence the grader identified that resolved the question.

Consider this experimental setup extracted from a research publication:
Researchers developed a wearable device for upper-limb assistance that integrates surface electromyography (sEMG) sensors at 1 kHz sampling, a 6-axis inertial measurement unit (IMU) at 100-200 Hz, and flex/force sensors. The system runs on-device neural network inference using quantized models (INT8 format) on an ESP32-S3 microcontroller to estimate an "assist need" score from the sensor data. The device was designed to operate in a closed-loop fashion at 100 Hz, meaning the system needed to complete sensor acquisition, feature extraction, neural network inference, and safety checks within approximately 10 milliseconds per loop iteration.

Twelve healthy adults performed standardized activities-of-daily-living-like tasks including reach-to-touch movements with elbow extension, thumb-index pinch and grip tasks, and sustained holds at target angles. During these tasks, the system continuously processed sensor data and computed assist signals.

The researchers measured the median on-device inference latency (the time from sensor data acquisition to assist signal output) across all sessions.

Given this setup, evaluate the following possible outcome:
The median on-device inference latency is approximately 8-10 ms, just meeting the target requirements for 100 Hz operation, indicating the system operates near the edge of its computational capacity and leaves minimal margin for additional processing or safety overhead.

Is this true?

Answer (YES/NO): YES